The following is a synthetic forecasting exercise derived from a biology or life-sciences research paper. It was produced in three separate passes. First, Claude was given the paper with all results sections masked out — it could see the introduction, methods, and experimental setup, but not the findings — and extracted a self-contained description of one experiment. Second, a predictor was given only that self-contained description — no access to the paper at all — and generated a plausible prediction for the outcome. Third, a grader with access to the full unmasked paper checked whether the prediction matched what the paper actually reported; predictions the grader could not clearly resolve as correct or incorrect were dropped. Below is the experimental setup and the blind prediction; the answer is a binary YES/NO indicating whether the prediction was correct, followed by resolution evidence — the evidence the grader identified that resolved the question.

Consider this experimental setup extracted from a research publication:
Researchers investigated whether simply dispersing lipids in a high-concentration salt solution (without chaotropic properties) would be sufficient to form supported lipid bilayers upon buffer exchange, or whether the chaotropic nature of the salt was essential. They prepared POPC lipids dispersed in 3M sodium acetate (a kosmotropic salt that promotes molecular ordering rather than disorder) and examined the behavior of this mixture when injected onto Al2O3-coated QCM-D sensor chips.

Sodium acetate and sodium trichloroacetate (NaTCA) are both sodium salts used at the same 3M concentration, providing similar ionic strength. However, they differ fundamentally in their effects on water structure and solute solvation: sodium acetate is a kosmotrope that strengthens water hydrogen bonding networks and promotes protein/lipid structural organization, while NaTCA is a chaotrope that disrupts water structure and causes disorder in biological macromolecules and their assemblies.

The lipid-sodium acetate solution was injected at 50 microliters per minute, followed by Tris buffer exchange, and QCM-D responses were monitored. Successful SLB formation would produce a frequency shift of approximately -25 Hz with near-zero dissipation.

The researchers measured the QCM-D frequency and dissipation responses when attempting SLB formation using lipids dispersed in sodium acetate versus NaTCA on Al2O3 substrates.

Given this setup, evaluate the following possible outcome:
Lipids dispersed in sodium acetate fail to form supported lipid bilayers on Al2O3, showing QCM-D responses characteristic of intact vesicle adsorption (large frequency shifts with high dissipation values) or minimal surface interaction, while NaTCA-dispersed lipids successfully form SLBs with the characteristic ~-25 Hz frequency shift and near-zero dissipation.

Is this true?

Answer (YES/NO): NO